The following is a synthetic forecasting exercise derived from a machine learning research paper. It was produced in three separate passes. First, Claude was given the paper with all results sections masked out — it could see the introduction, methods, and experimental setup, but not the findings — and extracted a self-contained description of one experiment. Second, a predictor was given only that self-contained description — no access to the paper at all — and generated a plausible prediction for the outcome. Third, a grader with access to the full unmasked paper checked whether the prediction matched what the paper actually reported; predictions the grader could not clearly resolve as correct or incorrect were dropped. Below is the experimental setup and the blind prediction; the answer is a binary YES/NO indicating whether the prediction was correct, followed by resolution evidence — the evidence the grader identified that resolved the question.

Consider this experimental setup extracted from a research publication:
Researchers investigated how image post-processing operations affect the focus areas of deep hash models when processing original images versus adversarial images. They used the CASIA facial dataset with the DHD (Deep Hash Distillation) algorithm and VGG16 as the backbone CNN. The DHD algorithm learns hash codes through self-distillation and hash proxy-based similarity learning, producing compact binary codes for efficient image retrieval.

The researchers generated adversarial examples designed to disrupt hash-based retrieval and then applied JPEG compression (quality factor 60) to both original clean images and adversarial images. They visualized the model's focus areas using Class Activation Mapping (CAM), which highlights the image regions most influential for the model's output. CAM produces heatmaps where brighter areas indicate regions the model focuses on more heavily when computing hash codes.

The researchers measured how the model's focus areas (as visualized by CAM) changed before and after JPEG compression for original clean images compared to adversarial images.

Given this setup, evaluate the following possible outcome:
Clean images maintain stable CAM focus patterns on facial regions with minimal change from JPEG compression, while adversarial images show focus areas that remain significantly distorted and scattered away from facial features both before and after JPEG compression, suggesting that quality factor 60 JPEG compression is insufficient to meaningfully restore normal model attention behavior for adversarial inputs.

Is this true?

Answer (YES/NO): NO